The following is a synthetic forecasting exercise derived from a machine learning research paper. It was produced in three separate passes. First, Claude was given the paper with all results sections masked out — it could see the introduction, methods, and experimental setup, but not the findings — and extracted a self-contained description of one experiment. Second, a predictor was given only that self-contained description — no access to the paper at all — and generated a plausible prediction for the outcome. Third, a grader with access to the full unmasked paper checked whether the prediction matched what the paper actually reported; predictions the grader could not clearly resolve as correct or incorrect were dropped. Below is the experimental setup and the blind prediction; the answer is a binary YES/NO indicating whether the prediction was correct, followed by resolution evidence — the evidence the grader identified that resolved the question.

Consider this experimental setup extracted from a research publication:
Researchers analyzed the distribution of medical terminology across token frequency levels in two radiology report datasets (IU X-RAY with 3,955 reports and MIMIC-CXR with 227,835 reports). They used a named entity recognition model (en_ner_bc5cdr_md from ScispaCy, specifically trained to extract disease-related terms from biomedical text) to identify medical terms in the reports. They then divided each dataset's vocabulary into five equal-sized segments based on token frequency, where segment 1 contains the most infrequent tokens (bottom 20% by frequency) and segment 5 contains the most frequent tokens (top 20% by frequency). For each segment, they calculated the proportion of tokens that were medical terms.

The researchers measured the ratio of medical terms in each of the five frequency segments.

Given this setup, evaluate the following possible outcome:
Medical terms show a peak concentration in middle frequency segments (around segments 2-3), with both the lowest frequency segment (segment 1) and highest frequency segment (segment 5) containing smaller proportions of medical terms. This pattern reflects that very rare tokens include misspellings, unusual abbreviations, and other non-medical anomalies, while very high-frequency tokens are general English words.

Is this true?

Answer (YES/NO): NO